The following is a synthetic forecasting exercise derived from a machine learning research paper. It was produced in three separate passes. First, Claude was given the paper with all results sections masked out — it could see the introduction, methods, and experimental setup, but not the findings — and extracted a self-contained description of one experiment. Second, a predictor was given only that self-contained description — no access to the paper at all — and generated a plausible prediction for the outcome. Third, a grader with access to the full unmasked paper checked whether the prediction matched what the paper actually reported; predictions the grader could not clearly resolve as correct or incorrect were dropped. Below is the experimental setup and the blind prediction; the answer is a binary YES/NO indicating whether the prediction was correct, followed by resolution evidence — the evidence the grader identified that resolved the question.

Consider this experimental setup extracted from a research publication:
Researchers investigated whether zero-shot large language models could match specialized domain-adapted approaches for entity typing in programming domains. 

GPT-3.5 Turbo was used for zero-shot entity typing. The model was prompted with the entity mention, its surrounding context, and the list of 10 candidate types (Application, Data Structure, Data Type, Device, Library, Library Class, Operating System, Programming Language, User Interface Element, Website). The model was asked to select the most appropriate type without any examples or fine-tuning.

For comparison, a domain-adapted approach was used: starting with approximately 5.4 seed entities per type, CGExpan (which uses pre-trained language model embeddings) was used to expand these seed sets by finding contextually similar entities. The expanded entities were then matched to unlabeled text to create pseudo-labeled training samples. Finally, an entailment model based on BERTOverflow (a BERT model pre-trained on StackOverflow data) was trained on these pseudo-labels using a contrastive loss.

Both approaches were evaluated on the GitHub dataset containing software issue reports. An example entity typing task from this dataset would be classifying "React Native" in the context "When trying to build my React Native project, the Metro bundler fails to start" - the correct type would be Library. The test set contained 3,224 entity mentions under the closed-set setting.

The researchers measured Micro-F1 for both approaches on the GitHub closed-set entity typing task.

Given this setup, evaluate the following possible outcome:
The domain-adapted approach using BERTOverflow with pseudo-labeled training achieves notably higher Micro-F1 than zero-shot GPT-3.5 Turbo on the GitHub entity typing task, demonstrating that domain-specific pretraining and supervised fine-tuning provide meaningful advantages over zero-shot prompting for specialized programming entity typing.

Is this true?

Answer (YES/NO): NO